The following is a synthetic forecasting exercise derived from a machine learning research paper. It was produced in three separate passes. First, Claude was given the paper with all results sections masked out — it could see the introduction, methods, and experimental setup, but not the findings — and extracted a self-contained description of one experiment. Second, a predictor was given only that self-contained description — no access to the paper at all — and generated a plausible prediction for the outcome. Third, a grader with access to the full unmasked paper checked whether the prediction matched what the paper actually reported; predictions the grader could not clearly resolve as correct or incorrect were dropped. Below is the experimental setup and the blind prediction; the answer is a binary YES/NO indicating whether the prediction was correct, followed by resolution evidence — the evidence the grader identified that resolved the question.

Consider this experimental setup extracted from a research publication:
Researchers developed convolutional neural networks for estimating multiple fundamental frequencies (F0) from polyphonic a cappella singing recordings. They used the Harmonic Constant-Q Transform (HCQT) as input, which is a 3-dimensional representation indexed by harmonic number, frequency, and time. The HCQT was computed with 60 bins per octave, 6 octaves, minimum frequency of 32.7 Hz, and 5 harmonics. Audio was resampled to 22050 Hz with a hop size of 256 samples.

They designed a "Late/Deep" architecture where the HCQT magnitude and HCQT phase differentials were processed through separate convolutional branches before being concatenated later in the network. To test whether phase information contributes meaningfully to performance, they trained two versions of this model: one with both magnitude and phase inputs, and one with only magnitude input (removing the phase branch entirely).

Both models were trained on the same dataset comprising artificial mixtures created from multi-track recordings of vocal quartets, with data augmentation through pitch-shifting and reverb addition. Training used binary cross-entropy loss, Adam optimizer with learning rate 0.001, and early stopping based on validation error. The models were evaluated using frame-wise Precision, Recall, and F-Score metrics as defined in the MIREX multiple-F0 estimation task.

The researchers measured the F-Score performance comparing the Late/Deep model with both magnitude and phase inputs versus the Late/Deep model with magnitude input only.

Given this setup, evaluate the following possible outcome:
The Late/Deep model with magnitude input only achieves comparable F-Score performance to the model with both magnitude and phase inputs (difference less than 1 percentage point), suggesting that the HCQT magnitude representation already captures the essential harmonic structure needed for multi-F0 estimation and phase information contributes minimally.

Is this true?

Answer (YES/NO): NO